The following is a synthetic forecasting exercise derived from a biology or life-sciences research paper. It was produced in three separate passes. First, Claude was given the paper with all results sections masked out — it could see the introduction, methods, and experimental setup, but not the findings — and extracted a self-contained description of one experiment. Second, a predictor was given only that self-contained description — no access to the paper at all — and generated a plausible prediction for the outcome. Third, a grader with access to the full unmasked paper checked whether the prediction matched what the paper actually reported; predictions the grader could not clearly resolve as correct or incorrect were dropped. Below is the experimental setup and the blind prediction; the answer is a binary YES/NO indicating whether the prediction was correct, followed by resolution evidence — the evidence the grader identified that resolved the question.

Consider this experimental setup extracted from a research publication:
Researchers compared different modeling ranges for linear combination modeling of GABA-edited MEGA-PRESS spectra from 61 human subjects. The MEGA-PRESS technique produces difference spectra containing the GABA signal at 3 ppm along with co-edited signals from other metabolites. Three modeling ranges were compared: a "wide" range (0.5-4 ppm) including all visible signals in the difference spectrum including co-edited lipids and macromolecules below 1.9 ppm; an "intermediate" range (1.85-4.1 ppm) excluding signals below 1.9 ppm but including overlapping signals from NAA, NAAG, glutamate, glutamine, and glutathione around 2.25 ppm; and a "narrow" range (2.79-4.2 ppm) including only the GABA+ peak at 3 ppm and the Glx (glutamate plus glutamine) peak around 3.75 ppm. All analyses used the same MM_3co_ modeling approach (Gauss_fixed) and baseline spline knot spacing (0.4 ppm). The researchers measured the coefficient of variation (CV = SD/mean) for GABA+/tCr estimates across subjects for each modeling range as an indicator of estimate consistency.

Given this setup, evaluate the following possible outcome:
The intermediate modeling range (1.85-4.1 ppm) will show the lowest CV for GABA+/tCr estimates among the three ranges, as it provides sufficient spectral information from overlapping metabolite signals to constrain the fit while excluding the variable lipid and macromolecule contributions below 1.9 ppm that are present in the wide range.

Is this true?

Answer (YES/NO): NO